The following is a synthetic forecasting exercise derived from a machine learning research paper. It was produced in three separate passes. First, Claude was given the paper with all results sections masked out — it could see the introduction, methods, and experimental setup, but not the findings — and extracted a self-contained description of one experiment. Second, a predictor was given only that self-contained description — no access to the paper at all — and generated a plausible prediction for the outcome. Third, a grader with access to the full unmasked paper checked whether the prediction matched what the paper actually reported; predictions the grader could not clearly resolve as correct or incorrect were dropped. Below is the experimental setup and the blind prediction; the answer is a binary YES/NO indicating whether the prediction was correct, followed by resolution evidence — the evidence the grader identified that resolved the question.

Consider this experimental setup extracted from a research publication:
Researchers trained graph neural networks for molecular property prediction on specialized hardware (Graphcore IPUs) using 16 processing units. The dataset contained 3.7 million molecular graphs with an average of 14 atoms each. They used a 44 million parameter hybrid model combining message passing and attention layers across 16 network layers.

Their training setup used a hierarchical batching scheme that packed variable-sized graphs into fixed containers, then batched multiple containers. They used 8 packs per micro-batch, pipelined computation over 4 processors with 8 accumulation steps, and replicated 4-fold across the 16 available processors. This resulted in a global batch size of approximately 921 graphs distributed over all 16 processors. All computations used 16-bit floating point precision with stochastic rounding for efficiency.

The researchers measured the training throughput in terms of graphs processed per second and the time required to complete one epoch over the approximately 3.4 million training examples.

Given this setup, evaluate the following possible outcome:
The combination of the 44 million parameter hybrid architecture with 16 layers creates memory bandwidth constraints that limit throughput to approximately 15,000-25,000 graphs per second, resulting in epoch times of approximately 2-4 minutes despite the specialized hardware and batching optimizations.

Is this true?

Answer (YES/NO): YES